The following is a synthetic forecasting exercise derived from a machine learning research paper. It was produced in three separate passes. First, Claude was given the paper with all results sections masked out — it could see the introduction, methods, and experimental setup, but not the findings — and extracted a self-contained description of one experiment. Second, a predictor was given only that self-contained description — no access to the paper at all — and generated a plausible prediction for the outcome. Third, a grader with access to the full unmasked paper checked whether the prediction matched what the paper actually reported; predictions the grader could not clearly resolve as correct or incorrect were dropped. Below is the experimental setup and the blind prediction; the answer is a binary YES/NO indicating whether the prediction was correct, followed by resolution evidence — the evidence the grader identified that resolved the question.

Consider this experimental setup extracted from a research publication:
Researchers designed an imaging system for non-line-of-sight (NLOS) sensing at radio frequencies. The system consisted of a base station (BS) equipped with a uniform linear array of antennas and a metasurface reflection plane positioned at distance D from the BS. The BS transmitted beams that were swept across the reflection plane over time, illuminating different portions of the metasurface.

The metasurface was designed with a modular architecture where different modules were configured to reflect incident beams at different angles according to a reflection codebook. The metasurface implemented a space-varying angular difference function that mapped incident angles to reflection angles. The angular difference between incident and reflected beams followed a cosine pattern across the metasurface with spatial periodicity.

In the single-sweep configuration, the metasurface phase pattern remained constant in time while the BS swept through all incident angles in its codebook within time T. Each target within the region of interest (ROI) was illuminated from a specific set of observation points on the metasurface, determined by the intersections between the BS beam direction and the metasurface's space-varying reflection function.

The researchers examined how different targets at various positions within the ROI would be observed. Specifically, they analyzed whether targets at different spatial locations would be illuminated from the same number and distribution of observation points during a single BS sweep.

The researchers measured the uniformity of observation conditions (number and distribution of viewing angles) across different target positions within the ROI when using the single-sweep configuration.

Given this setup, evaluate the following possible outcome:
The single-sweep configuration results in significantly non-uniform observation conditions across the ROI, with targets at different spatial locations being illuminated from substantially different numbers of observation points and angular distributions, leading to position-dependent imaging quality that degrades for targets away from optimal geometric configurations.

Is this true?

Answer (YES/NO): NO